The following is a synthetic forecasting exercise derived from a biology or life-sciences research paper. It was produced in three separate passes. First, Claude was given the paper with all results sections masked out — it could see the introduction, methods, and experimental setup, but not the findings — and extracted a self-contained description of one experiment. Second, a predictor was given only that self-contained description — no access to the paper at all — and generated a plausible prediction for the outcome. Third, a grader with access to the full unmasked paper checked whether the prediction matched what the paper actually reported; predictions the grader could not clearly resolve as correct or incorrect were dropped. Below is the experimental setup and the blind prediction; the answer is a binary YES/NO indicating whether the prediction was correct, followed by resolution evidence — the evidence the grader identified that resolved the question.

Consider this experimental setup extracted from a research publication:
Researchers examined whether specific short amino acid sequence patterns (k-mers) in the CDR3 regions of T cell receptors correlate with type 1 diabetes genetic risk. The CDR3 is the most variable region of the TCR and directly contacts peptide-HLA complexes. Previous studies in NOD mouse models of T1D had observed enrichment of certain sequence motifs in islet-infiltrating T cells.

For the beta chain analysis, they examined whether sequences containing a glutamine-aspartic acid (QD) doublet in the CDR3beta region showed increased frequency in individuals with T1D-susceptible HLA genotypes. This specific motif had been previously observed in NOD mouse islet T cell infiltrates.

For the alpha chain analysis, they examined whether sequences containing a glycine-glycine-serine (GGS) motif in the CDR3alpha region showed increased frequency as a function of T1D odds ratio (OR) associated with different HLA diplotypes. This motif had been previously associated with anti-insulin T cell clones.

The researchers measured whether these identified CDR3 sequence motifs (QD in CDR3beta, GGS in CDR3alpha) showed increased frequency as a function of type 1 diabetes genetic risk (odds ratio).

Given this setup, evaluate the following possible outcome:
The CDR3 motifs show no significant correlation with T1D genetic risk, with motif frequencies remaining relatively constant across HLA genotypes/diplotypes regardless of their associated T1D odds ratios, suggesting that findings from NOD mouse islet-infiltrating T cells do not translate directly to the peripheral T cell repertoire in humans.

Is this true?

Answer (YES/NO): NO